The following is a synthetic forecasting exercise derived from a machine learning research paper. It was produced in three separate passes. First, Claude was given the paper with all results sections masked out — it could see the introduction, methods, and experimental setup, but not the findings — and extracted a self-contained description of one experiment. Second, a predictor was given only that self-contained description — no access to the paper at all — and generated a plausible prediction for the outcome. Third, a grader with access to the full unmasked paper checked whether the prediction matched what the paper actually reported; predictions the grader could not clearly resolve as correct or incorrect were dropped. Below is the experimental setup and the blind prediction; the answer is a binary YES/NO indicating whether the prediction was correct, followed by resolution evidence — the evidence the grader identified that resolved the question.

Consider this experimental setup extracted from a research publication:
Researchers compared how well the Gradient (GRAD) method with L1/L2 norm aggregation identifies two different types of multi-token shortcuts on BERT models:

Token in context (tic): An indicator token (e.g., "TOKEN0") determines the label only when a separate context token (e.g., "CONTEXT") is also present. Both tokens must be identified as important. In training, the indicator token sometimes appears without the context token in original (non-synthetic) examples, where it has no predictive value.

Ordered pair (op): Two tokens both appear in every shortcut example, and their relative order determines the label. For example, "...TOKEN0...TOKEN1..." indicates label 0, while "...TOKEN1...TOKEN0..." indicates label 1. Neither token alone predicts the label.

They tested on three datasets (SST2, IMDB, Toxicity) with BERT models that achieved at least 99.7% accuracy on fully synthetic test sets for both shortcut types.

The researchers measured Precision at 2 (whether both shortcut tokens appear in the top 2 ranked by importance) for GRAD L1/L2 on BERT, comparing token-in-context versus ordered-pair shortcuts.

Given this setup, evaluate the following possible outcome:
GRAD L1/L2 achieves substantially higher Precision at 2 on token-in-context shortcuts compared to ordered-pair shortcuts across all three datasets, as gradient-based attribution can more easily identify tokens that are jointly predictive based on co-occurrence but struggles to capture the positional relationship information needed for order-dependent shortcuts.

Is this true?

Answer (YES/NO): NO